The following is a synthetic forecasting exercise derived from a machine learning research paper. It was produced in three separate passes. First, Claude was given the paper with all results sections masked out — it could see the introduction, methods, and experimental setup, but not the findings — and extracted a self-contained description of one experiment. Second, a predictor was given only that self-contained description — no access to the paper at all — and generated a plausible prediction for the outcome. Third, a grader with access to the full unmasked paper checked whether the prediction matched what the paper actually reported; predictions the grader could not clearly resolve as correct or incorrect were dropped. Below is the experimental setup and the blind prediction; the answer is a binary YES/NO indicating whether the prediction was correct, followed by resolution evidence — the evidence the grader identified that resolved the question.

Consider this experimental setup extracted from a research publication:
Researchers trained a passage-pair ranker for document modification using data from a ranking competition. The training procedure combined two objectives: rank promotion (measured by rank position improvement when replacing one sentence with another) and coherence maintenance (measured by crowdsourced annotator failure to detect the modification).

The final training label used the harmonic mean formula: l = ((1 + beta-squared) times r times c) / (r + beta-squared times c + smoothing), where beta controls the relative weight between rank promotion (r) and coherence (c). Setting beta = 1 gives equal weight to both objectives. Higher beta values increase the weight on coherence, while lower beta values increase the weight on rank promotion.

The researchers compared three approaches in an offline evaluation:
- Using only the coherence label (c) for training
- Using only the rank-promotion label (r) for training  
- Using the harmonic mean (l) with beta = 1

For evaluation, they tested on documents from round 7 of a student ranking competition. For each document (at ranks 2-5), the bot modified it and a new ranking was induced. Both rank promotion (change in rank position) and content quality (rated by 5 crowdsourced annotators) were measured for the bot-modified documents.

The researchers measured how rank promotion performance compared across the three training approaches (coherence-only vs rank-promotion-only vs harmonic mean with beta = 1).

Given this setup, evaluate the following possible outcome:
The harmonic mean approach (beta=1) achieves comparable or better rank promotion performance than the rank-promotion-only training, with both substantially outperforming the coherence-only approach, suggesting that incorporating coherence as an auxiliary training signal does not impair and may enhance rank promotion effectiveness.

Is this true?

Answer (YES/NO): NO